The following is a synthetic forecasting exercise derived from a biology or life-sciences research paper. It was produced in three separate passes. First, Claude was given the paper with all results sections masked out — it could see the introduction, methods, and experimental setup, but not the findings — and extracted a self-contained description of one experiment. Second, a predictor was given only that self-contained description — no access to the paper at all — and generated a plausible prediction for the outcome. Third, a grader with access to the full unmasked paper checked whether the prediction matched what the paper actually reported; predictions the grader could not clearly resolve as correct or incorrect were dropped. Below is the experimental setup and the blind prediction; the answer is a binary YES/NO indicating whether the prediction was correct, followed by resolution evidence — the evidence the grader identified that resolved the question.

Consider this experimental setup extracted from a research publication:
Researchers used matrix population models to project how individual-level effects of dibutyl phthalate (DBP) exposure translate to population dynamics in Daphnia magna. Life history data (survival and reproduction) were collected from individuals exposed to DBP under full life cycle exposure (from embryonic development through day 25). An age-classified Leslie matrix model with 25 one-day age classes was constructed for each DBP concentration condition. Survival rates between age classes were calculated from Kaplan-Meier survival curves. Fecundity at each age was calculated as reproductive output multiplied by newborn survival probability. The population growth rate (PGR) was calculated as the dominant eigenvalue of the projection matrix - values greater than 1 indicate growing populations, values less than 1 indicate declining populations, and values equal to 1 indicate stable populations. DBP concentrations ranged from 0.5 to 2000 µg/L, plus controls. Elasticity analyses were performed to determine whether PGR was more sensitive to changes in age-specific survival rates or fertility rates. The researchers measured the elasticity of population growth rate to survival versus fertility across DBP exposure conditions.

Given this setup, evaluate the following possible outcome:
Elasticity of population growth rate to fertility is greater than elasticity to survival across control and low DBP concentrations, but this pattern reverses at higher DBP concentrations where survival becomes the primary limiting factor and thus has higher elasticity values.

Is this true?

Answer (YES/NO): NO